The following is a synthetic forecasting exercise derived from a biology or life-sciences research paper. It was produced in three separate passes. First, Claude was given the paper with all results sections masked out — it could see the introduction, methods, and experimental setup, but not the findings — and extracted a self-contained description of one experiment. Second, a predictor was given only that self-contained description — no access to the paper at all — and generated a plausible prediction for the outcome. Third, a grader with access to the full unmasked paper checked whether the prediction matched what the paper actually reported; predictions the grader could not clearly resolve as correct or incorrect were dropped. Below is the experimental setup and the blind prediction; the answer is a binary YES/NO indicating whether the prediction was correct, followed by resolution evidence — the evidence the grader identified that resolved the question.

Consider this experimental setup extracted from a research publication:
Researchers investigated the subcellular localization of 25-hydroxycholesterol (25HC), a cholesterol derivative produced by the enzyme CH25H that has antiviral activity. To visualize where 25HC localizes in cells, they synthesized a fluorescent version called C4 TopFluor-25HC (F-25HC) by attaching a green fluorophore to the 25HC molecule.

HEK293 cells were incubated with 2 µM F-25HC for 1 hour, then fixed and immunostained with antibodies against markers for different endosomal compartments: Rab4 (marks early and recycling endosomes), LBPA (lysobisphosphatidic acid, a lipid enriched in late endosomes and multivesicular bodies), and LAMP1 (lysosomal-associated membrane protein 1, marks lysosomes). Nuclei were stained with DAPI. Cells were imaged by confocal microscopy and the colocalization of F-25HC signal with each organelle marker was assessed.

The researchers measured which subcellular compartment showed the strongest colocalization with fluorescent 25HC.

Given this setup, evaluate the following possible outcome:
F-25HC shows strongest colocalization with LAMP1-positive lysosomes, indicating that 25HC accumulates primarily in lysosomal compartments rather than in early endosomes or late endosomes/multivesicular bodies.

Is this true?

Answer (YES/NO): NO